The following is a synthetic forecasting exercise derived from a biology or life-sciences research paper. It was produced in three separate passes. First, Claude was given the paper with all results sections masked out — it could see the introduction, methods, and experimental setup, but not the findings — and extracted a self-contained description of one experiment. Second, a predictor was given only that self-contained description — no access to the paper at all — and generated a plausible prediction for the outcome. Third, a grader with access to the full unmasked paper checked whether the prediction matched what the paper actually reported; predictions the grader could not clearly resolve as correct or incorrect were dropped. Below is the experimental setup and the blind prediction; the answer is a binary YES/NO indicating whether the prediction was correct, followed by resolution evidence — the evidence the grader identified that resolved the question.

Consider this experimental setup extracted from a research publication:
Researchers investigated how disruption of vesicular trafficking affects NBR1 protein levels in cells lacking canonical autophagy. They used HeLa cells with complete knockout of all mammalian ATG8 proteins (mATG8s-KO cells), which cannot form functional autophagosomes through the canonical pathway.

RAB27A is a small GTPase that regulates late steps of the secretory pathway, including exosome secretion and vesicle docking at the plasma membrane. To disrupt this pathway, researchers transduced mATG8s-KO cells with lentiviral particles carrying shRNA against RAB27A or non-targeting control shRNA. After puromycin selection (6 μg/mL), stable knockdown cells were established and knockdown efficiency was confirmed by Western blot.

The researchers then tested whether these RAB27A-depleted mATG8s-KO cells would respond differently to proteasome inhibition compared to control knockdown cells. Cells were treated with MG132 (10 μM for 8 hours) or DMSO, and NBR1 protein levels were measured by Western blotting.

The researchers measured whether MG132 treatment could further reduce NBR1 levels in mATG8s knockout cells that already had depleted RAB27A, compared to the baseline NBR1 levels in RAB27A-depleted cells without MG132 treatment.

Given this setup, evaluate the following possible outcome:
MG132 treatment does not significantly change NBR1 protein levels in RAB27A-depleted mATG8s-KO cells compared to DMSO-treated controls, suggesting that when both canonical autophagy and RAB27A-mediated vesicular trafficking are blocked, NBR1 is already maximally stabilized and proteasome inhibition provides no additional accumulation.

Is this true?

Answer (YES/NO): NO